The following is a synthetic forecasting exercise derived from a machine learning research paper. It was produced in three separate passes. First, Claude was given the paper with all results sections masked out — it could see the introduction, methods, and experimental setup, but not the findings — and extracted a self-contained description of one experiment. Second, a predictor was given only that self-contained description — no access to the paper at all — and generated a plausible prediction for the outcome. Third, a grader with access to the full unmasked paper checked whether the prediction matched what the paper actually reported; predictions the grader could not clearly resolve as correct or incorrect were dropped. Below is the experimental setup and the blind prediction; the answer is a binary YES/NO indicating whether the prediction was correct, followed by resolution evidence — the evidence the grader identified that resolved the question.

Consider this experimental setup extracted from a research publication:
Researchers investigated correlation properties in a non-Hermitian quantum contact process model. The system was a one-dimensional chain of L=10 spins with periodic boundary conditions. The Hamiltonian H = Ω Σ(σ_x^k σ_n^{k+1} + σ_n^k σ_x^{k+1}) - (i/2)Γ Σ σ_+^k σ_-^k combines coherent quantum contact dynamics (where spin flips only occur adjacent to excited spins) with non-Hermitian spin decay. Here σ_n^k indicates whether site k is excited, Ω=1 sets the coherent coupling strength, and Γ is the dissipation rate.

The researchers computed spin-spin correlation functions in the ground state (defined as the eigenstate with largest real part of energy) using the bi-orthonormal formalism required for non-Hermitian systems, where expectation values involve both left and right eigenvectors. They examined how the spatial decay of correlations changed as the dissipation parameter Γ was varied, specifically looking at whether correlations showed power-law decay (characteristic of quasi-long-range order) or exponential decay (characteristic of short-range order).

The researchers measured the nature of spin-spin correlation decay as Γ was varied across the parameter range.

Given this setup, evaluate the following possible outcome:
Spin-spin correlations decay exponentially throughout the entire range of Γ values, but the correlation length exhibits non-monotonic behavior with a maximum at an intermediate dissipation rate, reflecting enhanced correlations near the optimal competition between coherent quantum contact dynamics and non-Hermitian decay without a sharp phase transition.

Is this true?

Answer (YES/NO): NO